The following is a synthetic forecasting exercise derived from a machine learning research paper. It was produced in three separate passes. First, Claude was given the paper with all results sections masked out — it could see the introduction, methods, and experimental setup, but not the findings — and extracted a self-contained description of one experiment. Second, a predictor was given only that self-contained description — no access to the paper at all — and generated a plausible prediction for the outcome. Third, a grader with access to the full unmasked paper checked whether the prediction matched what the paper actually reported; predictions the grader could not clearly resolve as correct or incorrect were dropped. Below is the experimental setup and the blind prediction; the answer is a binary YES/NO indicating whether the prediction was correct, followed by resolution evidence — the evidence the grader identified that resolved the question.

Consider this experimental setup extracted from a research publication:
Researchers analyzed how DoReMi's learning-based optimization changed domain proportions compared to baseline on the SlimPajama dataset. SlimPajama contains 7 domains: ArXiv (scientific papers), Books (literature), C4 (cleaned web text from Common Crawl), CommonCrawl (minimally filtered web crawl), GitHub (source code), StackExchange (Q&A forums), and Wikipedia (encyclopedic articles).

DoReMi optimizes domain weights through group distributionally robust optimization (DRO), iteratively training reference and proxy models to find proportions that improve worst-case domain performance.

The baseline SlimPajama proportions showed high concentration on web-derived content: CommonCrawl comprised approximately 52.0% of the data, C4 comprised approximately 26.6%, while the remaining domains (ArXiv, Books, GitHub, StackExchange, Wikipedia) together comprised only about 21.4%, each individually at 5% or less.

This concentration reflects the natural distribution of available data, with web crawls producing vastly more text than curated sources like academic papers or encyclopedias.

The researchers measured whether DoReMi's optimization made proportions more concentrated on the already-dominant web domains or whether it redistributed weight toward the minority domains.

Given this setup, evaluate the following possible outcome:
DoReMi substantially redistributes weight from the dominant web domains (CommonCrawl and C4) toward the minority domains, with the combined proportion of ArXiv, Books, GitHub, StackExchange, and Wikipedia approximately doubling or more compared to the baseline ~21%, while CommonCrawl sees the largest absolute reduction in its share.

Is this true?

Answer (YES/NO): NO